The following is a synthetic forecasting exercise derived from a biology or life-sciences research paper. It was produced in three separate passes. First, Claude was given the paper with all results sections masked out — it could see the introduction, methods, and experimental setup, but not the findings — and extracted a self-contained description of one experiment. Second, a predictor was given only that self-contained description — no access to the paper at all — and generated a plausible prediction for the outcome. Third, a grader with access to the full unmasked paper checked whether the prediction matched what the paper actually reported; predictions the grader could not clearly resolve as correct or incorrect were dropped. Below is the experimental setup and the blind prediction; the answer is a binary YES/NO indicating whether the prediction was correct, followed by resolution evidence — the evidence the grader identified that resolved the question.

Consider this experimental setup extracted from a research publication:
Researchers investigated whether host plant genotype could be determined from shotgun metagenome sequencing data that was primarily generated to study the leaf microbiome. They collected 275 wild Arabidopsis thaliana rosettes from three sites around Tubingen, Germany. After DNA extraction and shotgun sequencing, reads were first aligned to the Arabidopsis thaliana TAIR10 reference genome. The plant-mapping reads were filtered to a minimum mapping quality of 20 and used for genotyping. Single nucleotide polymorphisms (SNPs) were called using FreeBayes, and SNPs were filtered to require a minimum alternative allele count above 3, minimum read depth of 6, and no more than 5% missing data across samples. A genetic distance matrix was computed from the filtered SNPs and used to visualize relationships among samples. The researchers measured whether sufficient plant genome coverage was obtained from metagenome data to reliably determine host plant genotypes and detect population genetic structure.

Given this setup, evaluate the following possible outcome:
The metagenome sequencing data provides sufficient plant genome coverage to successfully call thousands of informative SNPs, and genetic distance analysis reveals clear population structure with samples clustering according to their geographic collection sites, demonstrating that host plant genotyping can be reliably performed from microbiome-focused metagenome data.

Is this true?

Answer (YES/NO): YES